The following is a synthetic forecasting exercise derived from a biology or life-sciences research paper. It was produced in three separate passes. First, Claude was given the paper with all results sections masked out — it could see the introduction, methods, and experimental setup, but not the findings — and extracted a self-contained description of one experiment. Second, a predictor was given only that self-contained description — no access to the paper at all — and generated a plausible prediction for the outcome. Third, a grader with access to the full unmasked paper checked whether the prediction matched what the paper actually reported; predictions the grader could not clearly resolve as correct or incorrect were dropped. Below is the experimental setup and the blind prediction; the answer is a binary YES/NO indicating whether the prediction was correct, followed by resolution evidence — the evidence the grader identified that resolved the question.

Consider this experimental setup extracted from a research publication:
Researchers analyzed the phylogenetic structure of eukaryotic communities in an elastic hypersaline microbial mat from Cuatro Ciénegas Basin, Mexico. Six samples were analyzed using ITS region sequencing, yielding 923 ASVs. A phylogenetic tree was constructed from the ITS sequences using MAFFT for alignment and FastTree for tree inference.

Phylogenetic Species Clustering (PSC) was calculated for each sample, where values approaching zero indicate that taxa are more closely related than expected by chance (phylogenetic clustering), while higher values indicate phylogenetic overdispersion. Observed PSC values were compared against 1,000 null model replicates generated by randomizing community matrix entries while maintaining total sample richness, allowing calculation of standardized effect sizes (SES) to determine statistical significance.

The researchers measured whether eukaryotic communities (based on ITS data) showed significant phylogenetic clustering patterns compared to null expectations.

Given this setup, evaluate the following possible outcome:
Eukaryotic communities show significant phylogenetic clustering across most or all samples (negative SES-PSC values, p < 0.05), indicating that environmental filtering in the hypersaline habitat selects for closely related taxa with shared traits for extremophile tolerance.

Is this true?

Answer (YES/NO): NO